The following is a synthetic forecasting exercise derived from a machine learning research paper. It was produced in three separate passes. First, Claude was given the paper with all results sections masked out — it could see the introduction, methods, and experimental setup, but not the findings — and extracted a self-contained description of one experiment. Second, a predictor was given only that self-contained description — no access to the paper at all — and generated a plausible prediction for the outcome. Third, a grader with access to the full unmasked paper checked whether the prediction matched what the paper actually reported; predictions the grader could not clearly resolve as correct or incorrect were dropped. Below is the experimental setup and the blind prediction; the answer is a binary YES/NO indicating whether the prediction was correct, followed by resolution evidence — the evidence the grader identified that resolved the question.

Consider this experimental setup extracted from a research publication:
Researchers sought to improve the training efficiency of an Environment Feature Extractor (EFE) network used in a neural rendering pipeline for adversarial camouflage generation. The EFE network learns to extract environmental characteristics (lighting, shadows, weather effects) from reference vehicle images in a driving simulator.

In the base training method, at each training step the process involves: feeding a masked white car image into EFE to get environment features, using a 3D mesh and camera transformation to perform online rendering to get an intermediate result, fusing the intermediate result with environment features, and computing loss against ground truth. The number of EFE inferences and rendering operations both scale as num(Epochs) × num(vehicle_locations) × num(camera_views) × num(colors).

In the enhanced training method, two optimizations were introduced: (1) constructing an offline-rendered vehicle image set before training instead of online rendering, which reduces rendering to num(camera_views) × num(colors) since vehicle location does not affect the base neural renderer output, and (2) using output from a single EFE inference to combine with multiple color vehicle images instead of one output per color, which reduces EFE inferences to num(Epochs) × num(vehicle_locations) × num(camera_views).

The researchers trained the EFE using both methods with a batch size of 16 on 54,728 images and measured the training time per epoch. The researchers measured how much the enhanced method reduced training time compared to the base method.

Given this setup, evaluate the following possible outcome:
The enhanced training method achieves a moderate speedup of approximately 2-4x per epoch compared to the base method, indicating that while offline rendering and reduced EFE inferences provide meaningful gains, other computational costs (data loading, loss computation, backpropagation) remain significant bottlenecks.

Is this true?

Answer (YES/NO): NO